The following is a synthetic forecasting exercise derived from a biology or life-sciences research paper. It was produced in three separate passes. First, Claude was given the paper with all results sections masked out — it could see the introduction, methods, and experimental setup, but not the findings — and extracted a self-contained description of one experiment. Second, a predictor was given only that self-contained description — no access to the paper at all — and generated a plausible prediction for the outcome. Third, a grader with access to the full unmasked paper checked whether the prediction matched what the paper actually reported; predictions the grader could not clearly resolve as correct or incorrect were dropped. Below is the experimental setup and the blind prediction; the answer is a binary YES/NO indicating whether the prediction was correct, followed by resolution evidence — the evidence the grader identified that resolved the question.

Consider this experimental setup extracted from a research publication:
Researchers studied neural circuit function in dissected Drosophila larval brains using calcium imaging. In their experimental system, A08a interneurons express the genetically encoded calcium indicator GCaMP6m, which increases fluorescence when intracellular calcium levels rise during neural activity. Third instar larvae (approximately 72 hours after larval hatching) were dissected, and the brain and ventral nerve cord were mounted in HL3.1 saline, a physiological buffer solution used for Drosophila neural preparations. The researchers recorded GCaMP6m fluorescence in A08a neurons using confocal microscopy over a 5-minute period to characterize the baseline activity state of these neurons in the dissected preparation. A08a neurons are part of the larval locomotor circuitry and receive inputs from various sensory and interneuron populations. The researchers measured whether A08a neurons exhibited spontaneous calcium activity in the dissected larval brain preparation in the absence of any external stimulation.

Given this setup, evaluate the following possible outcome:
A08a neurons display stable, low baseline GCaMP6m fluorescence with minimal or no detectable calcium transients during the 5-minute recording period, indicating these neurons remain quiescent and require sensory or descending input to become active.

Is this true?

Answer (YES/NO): NO